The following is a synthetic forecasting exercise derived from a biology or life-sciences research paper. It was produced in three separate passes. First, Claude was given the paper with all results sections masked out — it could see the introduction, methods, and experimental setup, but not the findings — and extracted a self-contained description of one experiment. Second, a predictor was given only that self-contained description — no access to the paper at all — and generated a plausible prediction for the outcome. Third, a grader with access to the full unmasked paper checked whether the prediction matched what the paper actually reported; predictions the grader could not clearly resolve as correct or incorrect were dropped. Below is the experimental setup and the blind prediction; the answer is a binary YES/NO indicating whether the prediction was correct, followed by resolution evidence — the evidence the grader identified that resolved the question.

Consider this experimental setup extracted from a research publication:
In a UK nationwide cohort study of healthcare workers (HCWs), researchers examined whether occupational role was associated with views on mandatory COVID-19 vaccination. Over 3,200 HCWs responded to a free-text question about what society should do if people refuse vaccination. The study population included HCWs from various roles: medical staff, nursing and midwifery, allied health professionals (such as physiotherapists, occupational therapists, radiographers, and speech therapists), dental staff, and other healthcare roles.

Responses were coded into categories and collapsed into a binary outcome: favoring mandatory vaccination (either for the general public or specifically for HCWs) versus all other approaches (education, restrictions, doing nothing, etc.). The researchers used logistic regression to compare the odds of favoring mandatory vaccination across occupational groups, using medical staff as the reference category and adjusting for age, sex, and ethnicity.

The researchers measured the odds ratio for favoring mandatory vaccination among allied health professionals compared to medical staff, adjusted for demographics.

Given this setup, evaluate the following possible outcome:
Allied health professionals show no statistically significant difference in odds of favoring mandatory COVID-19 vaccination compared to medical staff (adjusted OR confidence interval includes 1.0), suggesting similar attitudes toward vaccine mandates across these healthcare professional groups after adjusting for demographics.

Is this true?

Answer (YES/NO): NO